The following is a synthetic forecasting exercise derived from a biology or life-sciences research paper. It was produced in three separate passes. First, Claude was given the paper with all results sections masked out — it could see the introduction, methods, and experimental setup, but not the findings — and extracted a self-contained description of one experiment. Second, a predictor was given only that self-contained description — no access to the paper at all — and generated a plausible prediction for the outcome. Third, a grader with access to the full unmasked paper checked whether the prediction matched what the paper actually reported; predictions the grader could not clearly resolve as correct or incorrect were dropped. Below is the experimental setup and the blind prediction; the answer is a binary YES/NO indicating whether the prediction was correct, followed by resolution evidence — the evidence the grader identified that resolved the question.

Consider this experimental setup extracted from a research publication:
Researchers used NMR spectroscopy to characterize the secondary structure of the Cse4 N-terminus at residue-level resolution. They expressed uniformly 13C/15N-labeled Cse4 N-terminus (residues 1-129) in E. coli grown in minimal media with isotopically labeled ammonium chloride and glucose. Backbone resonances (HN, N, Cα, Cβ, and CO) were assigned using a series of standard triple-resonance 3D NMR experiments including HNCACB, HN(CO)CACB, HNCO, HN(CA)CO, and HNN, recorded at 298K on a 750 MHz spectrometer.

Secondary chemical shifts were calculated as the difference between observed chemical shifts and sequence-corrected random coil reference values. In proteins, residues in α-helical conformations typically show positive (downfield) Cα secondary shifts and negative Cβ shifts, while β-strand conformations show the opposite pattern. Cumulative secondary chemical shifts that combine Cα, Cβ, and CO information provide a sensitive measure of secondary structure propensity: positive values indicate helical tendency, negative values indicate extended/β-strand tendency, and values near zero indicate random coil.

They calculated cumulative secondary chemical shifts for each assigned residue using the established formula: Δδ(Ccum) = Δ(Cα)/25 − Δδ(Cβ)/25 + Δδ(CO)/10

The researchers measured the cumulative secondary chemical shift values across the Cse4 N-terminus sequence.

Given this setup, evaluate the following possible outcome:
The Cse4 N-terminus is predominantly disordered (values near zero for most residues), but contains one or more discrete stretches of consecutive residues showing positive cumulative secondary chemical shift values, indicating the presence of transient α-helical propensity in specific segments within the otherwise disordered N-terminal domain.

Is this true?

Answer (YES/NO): YES